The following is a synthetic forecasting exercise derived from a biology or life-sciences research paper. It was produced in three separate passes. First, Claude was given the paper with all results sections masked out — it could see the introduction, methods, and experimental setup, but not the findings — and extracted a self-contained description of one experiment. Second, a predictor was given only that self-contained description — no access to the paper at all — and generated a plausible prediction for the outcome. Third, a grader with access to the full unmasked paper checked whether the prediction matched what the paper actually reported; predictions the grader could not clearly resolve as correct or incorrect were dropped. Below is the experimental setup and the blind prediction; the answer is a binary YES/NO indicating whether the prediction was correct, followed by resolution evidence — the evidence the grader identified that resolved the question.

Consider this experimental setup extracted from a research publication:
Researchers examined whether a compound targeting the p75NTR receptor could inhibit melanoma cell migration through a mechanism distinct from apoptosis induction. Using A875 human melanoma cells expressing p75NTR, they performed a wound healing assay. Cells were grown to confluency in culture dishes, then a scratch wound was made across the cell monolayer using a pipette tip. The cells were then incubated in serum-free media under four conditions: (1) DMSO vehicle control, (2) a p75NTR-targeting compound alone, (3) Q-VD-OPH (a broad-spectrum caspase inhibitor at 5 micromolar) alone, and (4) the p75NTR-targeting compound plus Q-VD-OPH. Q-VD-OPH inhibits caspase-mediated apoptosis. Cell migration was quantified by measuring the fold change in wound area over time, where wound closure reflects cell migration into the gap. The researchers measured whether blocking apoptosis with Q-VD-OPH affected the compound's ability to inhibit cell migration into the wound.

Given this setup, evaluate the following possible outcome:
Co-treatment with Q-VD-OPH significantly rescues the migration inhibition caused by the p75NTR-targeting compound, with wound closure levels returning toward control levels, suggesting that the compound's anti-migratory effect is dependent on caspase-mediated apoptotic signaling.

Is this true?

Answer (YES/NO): NO